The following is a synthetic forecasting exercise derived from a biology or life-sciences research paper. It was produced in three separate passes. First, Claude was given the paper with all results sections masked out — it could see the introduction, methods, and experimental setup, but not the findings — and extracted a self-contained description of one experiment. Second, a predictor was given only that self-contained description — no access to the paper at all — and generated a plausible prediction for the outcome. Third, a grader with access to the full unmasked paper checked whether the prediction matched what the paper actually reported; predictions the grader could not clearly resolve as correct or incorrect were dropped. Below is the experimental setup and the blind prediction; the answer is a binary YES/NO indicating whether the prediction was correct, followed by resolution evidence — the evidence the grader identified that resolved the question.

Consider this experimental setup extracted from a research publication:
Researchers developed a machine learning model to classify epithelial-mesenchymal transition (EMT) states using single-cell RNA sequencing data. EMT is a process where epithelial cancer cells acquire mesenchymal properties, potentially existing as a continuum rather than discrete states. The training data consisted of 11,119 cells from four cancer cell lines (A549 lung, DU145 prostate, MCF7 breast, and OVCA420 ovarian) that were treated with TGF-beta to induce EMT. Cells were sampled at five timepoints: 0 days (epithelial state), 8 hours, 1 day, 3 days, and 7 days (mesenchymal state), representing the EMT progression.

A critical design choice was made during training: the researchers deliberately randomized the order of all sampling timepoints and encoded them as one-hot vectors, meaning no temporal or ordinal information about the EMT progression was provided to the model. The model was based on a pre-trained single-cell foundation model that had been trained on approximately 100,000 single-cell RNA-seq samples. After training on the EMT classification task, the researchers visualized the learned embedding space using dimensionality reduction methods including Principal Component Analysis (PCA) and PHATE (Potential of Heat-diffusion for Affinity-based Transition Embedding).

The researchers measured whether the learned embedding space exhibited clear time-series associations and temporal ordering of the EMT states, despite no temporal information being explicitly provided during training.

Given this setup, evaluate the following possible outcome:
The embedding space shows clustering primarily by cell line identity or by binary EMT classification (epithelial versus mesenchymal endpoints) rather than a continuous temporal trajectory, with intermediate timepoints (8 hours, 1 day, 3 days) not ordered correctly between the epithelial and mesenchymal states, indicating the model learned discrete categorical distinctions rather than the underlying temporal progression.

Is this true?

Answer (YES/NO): NO